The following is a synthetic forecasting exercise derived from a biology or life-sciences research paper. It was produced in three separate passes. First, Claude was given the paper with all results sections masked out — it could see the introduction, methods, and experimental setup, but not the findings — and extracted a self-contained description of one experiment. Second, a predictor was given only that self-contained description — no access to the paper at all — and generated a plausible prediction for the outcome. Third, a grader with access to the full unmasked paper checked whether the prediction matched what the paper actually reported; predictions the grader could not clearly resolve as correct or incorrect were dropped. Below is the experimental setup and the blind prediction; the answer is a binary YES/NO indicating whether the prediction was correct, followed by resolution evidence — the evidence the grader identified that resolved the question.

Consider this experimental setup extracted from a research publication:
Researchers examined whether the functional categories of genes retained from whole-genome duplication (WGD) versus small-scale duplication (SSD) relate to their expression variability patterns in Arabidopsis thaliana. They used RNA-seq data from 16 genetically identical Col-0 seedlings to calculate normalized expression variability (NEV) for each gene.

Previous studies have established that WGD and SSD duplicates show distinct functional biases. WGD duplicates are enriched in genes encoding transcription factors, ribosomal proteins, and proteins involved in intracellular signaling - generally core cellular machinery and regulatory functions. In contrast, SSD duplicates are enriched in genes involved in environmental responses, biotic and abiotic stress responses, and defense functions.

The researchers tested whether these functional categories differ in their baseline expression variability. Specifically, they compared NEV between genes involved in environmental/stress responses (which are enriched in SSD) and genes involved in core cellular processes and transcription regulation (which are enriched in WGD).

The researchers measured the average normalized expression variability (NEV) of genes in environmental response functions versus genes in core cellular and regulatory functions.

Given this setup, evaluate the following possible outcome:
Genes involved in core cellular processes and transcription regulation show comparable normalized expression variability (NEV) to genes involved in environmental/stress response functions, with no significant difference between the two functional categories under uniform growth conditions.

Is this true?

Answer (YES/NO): NO